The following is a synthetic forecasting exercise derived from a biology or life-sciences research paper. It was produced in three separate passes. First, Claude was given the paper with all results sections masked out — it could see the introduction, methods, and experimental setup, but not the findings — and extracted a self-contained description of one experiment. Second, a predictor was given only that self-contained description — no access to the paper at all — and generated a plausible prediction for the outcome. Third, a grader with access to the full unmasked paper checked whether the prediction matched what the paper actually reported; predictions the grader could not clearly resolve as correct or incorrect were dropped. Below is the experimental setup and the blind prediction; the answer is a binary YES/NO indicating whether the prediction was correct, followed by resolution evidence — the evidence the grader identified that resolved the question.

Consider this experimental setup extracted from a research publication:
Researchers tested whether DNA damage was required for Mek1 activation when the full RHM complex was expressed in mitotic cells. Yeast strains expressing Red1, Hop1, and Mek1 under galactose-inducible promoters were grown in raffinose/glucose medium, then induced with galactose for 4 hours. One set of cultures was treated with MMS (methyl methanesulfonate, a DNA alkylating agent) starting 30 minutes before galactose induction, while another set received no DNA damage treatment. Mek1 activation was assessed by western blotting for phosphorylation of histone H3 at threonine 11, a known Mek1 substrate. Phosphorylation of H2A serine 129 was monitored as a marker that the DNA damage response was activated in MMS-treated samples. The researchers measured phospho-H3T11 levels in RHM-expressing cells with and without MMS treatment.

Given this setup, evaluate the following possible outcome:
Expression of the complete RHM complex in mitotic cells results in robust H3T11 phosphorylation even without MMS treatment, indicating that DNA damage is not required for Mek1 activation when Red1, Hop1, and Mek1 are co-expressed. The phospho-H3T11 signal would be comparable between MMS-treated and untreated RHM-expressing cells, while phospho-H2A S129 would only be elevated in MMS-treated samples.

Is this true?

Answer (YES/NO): NO